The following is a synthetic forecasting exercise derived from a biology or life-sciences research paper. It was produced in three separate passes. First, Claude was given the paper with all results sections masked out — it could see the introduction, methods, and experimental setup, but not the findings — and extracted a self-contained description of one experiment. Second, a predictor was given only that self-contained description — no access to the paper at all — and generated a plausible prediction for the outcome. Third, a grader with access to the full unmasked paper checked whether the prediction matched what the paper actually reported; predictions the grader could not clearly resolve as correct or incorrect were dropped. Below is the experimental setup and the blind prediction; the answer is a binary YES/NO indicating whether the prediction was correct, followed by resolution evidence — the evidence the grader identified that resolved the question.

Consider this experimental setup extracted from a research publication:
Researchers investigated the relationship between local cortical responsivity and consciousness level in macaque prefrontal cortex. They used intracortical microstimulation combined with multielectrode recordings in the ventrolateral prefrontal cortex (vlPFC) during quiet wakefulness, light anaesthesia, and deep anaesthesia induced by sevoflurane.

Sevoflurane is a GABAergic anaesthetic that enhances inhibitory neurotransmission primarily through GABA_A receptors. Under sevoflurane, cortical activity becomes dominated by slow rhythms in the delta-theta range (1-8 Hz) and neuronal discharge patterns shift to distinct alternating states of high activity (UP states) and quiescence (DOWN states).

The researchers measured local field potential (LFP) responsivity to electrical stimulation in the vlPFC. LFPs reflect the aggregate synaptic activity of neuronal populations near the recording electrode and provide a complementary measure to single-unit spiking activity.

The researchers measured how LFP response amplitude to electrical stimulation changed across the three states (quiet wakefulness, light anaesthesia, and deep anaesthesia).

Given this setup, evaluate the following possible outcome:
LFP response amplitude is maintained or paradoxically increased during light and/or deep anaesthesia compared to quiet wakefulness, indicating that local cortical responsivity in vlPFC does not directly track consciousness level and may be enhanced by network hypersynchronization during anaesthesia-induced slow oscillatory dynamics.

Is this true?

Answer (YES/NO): YES